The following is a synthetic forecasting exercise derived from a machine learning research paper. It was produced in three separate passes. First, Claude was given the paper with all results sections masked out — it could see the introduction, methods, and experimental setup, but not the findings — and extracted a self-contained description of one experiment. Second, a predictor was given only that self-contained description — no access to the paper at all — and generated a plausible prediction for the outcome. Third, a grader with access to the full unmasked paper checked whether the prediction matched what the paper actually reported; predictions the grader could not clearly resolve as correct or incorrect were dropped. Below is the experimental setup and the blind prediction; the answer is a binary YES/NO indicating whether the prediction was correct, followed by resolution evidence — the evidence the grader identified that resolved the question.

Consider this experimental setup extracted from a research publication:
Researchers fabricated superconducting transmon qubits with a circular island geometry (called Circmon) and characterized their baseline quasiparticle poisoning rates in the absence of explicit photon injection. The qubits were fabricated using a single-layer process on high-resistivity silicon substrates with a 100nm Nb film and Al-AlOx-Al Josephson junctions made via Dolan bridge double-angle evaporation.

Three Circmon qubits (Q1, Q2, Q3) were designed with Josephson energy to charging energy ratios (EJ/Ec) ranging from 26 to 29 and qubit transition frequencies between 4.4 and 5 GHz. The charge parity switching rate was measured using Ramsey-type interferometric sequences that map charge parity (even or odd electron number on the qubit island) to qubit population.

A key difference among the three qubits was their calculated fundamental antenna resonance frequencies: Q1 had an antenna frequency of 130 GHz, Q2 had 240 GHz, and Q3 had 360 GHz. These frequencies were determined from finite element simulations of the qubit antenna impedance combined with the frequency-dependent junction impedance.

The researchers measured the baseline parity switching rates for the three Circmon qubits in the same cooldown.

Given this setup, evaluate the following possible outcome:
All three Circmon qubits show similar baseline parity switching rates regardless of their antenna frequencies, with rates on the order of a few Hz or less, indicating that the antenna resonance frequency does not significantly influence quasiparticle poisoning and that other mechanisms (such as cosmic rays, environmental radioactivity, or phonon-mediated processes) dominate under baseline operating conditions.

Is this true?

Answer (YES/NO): NO